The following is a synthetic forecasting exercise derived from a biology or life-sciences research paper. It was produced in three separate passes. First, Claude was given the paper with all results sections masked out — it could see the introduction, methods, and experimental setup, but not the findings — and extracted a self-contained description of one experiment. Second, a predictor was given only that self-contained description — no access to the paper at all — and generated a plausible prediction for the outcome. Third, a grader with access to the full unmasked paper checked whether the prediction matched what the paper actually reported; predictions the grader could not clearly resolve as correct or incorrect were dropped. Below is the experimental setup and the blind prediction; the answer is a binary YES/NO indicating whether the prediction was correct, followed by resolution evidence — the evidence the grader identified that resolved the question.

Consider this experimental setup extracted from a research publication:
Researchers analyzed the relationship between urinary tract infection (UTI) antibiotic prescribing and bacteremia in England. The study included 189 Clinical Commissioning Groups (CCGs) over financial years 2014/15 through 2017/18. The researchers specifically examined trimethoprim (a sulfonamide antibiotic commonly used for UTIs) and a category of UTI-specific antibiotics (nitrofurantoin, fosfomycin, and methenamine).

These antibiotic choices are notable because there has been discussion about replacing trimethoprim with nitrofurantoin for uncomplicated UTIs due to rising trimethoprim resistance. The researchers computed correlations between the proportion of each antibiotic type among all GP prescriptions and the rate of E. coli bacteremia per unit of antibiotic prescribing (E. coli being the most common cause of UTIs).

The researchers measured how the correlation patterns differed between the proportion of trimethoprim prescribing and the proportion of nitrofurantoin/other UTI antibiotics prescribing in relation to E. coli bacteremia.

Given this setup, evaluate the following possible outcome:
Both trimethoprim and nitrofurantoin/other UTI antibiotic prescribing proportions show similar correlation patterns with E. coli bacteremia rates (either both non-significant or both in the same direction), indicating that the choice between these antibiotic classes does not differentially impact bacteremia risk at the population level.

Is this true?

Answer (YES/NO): NO